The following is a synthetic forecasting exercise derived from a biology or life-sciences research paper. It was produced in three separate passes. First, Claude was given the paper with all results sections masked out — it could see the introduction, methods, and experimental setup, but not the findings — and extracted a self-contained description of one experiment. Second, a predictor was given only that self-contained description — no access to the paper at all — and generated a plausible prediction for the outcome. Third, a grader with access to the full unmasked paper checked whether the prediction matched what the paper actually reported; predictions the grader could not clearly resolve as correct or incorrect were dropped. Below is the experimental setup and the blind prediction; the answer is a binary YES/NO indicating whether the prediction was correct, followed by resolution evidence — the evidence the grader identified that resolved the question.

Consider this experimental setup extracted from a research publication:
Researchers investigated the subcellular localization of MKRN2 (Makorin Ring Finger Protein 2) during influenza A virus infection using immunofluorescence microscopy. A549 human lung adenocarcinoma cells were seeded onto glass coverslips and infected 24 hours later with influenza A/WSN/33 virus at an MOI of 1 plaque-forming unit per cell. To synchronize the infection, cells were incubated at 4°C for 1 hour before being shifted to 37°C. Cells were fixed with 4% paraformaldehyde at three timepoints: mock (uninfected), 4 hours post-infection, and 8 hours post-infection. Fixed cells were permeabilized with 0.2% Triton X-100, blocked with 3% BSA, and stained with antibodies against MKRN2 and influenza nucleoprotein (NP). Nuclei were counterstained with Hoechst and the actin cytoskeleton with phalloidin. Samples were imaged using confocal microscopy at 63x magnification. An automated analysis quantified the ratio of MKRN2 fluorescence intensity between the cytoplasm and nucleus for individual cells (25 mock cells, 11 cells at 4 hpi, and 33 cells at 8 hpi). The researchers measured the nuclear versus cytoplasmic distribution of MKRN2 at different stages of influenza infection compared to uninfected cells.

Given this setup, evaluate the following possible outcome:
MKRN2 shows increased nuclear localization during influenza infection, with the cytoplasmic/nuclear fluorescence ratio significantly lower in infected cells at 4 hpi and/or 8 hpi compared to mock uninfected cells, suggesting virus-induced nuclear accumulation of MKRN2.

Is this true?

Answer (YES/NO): YES